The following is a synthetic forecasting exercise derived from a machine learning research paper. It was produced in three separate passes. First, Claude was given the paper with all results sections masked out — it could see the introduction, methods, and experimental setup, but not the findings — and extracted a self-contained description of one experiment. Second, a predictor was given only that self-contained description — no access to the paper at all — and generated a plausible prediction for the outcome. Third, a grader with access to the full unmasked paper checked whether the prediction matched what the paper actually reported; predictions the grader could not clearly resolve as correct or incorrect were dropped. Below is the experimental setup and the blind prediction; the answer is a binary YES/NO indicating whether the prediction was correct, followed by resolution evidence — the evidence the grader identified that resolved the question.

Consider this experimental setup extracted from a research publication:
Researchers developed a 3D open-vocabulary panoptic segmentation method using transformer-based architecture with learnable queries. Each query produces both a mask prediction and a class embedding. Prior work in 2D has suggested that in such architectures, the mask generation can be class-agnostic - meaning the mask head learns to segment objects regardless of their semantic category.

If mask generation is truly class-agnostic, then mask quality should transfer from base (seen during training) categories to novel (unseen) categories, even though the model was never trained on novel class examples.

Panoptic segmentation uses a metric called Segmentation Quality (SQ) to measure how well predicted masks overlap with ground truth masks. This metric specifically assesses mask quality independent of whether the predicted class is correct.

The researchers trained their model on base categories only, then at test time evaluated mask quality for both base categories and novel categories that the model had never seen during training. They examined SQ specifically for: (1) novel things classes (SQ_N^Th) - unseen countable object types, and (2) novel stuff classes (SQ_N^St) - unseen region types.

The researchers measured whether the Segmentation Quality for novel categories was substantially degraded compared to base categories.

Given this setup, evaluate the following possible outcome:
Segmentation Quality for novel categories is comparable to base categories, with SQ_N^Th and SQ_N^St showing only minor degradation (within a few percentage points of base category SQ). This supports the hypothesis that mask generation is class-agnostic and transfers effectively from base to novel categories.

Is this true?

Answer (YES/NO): YES